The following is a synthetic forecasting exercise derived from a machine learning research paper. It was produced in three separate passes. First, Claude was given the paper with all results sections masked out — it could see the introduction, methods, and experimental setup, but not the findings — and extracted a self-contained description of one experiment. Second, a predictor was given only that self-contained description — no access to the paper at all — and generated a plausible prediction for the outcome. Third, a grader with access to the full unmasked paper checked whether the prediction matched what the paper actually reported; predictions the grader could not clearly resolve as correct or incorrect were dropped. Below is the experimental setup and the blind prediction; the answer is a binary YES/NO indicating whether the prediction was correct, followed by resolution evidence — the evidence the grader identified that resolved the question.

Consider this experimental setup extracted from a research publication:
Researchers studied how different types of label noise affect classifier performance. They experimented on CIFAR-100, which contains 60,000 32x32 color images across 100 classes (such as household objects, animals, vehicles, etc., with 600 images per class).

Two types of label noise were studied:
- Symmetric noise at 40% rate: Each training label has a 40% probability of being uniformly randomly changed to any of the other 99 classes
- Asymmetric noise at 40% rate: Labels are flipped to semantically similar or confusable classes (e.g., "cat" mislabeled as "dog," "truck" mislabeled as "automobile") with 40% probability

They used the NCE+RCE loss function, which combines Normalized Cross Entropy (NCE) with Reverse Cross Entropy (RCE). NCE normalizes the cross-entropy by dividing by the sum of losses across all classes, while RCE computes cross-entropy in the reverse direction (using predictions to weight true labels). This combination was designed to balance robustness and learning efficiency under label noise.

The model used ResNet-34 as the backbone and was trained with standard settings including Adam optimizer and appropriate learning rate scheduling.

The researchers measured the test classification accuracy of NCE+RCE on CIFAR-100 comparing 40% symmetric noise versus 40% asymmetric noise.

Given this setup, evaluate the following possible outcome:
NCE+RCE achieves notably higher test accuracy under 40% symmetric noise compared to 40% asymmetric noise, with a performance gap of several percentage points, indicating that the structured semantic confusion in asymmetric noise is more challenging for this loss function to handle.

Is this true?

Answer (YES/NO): YES